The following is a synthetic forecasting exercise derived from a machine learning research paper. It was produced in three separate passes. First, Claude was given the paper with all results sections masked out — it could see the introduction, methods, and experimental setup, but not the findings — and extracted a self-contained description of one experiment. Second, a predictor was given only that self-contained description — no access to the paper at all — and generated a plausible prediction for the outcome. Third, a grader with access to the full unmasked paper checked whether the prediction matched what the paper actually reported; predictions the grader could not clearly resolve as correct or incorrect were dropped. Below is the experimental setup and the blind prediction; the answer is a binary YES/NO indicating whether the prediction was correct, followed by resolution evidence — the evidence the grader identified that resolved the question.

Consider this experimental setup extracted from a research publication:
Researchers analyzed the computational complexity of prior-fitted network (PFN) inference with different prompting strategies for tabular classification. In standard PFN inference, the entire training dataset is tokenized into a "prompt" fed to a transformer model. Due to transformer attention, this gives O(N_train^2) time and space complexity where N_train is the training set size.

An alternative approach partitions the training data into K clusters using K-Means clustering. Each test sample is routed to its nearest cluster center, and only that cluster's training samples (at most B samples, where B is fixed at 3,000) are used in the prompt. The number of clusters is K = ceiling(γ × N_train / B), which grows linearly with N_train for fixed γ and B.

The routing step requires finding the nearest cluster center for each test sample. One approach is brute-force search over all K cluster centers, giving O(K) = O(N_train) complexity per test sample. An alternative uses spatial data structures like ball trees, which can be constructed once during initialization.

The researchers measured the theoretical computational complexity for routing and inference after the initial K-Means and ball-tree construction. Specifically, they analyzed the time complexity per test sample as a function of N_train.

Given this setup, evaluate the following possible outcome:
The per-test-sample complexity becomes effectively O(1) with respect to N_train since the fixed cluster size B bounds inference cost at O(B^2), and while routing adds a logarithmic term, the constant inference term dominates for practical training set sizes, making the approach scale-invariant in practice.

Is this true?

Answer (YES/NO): NO